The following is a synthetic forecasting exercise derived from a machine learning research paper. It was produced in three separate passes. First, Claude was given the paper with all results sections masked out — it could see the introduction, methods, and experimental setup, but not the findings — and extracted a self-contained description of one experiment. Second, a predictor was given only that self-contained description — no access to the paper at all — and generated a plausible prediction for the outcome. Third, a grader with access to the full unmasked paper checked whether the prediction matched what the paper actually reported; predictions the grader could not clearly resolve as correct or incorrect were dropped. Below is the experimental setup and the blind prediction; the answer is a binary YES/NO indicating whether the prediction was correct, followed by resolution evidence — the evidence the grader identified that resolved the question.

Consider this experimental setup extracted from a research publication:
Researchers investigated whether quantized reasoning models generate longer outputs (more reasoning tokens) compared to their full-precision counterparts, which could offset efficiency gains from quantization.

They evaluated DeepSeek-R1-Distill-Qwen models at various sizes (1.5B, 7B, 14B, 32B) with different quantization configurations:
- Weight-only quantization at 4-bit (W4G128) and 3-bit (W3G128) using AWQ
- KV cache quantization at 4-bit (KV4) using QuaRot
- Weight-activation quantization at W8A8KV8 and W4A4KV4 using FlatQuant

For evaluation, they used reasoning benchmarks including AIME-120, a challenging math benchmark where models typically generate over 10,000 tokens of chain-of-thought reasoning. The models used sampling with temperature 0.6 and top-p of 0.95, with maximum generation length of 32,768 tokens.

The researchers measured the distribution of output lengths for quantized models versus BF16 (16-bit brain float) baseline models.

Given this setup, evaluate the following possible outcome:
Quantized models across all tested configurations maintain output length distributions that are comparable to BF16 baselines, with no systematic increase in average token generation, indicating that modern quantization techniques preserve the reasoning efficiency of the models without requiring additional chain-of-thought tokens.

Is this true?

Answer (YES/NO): NO